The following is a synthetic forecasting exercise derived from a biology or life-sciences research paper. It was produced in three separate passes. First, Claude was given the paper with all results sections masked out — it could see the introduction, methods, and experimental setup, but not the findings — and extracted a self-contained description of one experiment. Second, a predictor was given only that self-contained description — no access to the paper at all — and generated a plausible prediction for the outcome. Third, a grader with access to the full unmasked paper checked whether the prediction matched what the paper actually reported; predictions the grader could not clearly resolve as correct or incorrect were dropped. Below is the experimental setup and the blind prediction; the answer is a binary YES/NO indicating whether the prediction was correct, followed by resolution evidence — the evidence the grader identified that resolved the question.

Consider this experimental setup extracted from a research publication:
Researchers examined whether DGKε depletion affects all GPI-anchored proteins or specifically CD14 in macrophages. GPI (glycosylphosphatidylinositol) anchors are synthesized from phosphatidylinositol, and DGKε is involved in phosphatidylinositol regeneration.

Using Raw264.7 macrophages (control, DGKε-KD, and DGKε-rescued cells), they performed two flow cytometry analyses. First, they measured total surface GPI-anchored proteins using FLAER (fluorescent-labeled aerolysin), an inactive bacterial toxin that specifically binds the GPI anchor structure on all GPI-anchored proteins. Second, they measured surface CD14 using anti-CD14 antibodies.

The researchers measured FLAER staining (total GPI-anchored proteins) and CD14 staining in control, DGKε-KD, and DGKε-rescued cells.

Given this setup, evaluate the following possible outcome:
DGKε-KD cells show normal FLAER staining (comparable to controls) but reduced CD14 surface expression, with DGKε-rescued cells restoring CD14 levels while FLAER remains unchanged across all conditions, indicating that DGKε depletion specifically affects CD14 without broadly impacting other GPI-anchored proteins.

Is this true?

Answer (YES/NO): NO